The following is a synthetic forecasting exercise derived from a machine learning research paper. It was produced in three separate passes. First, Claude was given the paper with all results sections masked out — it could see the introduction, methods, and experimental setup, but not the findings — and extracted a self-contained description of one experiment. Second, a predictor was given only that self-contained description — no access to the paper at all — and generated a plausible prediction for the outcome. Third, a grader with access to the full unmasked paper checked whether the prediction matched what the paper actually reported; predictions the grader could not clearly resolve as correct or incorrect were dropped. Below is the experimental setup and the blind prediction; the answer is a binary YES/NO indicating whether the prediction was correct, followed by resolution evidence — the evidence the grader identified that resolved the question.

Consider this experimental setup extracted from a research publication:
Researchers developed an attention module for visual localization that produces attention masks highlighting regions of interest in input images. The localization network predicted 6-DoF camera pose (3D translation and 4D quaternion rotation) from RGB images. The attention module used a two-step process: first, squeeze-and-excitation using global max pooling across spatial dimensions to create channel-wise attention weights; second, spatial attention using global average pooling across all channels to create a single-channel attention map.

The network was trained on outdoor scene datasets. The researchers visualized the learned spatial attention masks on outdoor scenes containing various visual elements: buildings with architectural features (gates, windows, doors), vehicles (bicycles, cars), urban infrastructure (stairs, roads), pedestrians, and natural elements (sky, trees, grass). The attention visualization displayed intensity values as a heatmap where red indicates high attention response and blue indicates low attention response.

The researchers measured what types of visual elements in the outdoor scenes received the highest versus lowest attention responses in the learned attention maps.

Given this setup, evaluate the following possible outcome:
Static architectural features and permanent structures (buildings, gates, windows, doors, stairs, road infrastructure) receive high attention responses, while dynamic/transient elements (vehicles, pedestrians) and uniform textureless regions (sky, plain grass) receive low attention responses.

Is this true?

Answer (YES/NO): NO